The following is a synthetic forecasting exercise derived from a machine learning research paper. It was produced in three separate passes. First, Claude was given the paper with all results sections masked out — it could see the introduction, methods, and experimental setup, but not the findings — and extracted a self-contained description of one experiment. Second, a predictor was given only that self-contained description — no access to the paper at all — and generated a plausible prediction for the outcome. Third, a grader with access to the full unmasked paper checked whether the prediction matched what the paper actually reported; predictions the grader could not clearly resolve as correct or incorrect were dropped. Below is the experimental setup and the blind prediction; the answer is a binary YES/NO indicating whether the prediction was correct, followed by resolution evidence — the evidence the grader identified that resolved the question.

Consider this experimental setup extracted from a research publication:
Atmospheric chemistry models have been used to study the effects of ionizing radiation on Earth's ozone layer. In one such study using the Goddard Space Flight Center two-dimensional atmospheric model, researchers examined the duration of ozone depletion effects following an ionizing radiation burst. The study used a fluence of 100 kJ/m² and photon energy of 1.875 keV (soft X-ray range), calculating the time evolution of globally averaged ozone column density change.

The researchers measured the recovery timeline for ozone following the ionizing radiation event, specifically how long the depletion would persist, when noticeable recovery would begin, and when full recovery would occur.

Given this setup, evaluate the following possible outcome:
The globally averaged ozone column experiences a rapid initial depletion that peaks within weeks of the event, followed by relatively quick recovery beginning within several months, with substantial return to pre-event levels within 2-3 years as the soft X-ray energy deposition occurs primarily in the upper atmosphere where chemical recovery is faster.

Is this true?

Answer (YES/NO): NO